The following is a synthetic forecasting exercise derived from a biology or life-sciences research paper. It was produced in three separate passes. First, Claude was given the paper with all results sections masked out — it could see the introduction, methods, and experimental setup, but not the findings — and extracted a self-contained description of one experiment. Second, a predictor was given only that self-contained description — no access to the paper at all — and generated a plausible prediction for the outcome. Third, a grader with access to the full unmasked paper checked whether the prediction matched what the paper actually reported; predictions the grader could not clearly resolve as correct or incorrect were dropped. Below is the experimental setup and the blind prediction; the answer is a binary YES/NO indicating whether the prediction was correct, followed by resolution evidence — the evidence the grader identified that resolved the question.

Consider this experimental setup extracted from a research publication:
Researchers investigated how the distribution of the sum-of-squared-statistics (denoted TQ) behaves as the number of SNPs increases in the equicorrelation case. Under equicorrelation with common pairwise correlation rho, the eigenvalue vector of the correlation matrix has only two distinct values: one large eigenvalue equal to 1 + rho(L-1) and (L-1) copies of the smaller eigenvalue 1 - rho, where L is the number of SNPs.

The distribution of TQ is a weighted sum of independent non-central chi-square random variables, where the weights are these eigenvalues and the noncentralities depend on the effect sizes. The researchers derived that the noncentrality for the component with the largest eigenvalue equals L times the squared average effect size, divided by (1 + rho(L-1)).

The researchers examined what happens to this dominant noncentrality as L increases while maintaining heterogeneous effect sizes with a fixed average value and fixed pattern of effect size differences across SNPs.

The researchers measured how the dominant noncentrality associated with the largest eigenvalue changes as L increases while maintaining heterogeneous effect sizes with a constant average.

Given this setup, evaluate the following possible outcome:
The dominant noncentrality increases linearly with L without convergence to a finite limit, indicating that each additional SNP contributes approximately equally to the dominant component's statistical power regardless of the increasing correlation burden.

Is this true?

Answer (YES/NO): NO